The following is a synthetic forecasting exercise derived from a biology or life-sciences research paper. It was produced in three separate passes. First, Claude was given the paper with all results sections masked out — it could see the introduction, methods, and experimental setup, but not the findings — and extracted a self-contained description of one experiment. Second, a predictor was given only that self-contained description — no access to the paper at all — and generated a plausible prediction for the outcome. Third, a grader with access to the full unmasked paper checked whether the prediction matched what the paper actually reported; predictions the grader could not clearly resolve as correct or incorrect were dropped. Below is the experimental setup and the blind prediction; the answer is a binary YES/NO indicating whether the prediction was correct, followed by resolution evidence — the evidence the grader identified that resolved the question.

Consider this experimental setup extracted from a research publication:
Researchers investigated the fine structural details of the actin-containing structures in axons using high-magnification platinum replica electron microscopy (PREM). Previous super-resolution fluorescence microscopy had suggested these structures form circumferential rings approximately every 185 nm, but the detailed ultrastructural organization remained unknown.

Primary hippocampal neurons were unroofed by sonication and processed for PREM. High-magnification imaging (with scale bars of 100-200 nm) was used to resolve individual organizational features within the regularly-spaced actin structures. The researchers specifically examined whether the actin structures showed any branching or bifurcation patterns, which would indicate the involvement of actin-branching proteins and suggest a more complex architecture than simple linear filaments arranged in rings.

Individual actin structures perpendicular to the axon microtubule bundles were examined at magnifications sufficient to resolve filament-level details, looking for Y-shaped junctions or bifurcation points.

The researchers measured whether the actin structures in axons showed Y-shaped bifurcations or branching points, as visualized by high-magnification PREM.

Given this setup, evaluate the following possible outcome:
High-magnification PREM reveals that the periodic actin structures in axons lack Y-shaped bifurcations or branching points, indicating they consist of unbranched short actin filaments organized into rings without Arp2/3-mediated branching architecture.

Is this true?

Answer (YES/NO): NO